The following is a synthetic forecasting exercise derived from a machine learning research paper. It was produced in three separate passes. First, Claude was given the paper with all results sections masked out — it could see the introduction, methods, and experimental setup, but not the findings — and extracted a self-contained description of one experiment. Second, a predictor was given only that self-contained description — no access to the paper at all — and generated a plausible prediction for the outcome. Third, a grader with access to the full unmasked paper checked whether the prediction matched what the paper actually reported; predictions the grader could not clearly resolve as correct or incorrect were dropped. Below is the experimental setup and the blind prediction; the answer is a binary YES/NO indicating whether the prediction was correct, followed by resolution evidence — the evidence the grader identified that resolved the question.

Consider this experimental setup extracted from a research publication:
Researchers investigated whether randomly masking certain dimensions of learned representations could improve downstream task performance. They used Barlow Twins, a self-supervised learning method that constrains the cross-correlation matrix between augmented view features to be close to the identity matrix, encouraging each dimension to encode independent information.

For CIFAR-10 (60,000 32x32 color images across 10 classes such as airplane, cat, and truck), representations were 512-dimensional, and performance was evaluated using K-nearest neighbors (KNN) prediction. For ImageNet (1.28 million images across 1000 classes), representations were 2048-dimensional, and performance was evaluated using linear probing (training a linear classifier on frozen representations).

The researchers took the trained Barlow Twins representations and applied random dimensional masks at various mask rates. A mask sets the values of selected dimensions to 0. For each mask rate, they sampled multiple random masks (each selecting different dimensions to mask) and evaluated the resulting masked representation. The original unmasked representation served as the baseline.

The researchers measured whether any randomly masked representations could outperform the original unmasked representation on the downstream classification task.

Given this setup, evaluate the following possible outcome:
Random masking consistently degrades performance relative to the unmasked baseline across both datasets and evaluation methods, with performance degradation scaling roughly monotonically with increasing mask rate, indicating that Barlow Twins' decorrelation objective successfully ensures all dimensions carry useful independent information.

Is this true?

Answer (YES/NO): NO